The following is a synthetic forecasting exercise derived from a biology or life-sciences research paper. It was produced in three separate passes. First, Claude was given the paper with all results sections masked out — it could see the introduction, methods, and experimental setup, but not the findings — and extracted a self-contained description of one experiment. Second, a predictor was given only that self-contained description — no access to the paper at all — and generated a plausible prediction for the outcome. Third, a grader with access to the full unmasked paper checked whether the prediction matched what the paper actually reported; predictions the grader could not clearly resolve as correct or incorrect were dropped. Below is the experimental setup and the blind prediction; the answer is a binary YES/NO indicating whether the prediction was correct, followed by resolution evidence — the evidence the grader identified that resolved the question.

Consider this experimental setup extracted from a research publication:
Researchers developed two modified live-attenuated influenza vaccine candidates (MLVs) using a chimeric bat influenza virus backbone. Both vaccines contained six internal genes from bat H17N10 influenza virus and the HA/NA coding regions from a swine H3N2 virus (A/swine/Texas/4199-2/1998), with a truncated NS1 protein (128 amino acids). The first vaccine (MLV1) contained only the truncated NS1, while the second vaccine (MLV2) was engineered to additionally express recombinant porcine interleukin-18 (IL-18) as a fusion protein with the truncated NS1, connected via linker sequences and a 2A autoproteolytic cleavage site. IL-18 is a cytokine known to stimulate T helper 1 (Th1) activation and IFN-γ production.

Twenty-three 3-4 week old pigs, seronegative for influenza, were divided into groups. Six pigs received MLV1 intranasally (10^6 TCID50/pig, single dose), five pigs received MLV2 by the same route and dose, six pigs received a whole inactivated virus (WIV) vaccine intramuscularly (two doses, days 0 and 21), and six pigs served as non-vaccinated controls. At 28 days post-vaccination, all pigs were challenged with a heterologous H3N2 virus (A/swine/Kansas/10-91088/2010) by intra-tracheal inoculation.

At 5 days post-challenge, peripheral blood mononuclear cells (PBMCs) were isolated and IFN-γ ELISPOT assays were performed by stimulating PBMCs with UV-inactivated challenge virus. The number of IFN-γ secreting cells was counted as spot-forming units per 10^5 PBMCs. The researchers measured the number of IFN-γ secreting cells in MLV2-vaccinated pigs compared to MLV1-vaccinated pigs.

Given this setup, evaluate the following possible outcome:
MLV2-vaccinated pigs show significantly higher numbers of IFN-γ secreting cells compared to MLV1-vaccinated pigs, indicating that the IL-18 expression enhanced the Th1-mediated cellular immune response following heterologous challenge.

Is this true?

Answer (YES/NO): NO